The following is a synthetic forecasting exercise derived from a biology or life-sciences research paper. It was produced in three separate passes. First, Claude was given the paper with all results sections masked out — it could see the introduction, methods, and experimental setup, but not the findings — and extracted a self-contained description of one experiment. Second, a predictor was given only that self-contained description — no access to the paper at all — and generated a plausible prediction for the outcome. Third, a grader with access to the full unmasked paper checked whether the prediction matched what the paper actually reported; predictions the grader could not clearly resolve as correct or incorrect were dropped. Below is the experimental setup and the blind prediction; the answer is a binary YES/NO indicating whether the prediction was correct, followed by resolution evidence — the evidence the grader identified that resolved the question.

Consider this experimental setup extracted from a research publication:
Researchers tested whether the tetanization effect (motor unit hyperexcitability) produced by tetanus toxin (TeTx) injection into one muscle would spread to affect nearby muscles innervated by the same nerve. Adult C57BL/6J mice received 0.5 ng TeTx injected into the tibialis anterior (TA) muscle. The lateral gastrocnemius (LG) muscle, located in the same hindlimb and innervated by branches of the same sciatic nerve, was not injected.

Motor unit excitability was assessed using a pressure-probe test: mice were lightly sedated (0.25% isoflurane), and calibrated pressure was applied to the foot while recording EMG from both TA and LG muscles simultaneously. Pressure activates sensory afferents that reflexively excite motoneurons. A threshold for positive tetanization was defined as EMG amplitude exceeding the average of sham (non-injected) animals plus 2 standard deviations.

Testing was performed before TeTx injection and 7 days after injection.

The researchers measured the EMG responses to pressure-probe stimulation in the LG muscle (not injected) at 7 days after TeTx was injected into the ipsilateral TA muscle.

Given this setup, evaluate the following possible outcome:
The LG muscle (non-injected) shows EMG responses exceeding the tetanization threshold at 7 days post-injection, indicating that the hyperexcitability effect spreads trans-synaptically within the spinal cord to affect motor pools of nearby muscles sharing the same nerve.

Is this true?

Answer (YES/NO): NO